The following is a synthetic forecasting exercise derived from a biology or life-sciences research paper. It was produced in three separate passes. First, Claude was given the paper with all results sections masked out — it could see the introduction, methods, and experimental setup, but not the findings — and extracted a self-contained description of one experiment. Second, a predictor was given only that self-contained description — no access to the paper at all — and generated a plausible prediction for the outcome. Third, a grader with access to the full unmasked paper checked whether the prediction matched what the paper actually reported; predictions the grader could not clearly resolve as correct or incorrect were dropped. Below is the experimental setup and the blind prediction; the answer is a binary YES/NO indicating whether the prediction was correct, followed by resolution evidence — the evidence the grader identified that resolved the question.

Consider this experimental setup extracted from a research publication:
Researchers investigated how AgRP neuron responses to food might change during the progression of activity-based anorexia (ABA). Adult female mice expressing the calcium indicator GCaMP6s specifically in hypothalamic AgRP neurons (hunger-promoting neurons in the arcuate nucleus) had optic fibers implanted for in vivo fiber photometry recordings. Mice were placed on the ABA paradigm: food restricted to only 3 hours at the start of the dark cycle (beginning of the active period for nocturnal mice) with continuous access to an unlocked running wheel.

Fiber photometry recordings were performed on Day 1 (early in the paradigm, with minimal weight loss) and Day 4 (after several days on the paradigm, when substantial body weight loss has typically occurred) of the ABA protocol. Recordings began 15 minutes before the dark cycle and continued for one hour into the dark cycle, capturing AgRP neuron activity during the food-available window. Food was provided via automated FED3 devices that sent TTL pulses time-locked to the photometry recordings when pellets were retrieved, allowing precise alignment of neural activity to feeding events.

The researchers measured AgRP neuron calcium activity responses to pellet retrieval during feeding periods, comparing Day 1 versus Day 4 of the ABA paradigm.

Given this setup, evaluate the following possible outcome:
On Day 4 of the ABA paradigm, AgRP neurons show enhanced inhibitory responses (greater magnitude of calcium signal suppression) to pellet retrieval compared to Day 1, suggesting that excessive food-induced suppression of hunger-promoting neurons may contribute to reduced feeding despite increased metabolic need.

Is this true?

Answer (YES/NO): NO